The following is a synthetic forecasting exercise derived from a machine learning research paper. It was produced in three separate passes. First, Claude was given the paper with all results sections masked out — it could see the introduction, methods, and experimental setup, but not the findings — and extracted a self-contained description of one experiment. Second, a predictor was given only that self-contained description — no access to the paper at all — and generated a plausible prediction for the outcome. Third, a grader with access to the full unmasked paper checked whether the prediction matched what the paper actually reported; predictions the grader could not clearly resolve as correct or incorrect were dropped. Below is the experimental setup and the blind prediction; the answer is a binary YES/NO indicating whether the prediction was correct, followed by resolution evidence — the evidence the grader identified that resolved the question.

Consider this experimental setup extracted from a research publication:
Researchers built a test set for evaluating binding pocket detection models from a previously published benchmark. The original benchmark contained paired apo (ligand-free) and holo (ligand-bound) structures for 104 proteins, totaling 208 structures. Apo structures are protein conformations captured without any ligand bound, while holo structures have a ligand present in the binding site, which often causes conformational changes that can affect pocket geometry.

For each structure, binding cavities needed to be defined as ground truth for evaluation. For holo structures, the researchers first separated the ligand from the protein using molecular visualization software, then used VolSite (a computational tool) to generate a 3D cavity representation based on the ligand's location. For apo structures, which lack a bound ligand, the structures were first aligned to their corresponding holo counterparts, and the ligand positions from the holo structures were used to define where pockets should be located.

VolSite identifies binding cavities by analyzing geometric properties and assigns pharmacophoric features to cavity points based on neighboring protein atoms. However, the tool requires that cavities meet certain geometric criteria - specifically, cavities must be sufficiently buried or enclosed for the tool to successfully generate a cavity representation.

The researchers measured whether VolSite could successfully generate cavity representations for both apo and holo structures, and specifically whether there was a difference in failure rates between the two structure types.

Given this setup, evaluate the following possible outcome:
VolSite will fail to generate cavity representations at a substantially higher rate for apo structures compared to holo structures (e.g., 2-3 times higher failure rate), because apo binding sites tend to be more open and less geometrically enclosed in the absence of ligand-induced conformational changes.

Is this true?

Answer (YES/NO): NO